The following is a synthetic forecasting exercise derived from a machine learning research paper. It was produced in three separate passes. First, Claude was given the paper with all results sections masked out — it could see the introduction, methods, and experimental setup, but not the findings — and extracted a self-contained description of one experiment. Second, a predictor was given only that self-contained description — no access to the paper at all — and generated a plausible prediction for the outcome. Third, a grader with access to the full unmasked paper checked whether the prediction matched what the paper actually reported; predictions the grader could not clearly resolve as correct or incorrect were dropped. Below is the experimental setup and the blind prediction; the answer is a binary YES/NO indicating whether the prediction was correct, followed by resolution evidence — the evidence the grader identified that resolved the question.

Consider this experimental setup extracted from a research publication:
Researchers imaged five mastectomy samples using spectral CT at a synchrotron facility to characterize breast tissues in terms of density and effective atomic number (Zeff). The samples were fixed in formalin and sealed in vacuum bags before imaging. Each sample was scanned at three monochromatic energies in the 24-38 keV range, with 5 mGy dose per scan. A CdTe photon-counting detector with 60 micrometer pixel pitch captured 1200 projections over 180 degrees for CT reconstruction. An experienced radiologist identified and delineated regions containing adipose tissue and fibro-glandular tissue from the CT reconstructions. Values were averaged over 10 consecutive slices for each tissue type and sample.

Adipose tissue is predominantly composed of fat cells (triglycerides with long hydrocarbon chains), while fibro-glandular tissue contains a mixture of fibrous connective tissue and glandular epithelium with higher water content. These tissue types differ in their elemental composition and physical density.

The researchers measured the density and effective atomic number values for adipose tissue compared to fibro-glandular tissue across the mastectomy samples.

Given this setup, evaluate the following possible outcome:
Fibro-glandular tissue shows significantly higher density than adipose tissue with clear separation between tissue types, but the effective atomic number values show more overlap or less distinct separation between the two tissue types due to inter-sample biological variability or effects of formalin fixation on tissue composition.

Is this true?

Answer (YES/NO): NO